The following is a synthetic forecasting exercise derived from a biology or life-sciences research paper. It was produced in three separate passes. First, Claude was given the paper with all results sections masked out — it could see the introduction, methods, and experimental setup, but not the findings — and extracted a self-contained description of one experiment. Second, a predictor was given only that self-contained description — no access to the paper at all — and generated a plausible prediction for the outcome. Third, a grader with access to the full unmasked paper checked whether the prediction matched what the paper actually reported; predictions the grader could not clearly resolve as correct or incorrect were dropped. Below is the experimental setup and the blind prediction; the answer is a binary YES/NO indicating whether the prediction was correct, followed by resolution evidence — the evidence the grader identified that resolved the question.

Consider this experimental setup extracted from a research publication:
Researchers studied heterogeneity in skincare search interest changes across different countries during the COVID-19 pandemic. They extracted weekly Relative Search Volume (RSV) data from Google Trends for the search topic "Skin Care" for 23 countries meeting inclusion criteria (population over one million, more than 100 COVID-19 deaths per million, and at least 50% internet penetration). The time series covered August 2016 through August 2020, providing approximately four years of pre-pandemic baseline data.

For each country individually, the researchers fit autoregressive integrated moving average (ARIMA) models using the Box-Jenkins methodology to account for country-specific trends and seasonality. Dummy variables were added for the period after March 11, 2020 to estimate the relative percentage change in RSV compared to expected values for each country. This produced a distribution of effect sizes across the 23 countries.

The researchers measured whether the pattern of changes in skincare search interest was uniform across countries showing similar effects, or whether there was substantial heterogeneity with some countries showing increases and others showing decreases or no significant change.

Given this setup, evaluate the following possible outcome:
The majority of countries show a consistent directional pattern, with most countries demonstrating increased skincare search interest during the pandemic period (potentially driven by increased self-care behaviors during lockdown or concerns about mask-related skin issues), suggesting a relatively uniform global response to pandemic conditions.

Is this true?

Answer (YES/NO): YES